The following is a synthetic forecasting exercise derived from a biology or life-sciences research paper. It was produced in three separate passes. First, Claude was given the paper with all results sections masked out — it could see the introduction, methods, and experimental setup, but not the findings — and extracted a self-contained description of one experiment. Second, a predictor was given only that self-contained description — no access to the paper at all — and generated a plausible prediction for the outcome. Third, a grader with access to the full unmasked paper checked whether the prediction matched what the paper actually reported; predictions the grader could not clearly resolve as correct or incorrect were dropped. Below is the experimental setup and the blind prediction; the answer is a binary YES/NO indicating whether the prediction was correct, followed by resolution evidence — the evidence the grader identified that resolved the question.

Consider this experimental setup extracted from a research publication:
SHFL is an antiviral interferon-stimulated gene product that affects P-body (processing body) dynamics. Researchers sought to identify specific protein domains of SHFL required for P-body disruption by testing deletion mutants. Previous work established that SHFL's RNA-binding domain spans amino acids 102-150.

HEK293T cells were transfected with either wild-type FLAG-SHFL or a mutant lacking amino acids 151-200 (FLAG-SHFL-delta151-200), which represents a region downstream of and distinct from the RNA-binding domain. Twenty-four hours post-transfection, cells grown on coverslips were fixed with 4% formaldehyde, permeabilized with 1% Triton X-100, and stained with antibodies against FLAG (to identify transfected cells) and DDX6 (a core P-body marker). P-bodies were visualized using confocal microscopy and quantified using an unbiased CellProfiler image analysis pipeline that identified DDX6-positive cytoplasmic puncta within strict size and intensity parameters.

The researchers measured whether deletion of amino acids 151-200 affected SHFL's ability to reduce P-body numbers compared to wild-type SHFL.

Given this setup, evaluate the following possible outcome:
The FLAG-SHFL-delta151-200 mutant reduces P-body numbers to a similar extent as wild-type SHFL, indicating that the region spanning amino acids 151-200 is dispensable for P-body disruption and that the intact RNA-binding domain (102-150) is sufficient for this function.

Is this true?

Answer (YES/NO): NO